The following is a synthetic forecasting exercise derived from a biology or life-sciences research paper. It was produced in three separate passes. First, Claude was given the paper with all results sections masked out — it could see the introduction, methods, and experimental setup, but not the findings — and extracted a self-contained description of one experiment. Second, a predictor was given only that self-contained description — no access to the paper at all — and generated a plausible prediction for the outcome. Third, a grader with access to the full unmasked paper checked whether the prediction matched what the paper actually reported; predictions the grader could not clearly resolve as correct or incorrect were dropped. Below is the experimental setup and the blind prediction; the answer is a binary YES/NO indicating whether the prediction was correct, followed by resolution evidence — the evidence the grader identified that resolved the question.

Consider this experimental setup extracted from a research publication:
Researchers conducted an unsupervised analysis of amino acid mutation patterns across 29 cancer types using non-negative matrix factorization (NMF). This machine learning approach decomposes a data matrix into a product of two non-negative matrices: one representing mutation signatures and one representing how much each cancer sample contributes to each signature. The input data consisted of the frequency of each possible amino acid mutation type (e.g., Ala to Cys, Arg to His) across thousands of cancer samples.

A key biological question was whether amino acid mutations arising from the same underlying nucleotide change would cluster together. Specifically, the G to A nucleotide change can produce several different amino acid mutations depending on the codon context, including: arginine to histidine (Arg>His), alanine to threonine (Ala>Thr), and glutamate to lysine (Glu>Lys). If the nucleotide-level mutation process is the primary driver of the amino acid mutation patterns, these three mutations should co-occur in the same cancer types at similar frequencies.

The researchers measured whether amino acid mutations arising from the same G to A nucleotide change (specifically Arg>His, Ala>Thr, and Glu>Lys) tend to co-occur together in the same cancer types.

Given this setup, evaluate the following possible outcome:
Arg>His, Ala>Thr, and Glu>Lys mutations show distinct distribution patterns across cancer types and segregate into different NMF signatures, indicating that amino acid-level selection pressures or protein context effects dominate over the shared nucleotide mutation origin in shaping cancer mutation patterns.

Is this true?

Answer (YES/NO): NO